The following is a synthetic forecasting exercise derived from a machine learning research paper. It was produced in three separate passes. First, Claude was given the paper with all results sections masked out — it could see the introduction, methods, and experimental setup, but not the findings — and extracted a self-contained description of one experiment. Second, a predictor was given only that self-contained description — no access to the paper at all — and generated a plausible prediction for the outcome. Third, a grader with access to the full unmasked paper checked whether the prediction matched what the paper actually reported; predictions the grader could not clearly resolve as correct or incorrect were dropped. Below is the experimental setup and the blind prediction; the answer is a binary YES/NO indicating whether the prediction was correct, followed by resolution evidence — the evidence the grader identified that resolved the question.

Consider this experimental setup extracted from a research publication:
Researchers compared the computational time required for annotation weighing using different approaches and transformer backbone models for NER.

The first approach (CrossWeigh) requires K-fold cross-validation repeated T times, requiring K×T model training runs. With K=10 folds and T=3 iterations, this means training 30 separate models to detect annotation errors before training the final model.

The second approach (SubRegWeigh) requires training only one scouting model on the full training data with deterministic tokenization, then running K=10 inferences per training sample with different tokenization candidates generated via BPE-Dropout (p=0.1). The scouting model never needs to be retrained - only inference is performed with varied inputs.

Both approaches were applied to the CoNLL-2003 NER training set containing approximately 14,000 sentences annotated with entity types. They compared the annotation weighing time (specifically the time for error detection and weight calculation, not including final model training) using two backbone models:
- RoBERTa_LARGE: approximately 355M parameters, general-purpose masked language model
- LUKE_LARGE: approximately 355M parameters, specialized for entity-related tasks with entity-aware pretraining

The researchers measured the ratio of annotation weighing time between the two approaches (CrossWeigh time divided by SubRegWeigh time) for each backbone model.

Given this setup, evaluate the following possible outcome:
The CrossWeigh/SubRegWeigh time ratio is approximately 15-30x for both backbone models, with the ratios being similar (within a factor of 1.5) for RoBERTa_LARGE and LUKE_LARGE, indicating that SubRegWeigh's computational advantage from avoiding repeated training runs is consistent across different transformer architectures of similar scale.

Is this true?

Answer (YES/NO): NO